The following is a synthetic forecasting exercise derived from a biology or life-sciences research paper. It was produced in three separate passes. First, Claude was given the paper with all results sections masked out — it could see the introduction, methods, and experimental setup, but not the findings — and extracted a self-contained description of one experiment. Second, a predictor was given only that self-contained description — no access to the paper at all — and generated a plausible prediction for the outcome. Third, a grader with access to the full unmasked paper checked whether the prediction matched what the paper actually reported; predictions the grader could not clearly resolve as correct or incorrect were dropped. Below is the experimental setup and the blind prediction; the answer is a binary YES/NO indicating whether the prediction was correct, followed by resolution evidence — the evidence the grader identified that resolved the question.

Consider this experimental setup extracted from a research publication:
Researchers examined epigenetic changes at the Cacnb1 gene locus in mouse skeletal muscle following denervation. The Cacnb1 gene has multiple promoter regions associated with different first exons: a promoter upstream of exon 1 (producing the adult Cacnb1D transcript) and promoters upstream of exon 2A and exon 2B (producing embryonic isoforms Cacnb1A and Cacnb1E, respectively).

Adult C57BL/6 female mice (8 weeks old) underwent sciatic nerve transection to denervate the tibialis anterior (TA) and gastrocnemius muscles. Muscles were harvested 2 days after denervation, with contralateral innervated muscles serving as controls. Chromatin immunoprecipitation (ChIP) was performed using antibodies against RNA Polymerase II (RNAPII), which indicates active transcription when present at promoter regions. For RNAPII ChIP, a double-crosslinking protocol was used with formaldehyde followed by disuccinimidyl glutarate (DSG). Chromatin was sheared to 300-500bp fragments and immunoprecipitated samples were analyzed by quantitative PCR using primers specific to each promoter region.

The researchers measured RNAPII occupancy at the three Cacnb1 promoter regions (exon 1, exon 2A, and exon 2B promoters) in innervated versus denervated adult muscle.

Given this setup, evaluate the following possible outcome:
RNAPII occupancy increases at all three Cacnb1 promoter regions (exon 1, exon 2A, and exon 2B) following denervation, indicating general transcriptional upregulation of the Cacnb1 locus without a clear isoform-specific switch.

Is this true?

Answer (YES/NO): NO